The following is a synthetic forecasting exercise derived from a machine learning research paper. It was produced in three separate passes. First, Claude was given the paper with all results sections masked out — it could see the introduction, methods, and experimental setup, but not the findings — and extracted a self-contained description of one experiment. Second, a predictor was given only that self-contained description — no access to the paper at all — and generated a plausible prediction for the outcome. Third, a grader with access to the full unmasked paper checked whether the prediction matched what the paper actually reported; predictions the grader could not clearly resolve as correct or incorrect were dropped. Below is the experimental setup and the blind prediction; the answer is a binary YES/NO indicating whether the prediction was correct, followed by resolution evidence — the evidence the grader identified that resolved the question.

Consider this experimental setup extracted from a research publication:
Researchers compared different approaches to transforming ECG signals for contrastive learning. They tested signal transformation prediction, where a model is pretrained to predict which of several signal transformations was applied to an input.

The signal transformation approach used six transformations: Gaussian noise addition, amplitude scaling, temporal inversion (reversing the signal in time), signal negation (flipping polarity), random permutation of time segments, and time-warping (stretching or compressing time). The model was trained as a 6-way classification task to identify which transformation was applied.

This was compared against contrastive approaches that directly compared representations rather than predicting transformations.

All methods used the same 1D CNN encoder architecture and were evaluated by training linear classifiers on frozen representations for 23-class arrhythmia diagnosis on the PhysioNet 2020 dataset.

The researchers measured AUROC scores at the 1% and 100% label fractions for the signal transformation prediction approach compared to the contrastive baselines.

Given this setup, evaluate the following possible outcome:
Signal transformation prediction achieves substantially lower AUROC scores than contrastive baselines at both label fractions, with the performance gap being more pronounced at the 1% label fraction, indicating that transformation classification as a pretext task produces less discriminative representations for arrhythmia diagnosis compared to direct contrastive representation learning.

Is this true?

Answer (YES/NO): NO